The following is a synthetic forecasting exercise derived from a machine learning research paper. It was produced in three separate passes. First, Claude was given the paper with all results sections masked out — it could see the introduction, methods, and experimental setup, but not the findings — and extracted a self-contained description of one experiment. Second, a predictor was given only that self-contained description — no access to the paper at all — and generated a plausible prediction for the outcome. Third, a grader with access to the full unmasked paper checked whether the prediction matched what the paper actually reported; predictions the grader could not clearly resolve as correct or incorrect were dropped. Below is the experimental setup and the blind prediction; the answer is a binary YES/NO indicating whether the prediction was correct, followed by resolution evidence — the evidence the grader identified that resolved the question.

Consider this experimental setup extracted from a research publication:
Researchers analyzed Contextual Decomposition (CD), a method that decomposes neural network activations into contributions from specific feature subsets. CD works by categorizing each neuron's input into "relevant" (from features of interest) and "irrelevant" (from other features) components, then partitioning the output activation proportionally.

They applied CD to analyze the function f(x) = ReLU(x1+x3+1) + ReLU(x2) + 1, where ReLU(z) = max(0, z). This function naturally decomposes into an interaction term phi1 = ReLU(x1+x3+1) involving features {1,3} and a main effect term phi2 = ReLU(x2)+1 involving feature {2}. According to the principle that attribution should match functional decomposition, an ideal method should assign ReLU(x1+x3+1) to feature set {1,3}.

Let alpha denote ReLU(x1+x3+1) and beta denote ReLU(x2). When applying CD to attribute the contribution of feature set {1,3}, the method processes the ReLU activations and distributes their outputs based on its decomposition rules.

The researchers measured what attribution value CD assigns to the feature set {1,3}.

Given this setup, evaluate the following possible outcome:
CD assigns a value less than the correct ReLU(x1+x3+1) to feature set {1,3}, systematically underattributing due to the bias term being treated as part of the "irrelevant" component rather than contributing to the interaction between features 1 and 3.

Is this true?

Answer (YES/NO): NO